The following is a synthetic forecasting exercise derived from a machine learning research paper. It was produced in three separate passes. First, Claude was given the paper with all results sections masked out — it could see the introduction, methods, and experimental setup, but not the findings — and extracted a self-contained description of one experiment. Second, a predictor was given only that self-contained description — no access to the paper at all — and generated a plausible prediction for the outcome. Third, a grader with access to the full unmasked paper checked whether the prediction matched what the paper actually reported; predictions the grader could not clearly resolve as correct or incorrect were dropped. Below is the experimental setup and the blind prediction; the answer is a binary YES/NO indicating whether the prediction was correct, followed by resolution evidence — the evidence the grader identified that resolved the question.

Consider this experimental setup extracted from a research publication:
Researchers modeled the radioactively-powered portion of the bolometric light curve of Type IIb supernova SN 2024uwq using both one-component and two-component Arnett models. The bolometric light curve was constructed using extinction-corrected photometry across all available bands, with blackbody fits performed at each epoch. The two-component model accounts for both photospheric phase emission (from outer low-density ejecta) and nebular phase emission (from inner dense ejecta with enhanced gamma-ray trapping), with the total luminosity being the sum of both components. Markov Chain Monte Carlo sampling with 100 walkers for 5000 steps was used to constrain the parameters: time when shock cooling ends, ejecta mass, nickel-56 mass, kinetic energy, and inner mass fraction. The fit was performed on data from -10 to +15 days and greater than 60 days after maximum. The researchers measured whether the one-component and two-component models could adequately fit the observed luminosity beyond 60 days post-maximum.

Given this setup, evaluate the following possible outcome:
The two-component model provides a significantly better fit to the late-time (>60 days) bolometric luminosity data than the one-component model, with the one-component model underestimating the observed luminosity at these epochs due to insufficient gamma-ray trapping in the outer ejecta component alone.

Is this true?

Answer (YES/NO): NO